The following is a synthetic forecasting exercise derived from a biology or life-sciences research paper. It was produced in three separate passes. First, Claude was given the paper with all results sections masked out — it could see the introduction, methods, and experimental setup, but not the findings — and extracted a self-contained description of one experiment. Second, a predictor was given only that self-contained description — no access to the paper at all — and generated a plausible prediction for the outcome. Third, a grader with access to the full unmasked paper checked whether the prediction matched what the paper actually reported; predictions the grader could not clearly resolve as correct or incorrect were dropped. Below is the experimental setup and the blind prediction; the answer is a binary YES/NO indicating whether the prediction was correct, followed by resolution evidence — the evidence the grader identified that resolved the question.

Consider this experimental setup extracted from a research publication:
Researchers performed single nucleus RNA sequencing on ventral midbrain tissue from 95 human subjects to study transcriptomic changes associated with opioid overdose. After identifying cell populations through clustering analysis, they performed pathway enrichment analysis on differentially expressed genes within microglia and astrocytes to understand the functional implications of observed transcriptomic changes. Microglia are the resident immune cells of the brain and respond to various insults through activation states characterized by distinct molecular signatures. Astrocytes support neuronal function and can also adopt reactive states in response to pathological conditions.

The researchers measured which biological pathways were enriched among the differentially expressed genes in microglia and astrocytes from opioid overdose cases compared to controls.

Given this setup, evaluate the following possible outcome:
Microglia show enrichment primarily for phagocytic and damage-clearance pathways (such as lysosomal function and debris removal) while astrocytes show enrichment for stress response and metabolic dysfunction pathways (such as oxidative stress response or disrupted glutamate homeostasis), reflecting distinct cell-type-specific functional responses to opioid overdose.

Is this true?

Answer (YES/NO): NO